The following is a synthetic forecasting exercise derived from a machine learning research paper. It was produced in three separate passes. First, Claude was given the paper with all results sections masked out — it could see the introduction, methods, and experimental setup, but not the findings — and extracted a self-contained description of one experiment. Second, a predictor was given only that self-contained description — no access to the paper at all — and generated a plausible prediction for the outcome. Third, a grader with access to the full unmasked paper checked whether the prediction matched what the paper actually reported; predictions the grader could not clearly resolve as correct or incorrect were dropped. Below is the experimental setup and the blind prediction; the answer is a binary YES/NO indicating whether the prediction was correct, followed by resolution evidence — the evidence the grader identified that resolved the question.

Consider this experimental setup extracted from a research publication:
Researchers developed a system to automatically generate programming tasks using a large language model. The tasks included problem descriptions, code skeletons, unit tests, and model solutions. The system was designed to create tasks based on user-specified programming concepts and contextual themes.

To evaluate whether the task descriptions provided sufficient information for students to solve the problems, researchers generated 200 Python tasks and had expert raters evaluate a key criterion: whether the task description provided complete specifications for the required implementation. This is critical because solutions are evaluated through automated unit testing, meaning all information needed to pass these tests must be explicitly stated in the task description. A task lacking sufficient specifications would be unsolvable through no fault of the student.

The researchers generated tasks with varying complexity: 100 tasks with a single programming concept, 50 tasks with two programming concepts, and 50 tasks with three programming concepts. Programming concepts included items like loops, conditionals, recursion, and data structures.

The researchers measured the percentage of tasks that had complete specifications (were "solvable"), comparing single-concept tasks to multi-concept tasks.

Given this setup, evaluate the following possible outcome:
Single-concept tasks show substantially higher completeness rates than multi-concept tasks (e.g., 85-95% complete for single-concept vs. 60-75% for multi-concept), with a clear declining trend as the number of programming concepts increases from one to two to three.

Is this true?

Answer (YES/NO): NO